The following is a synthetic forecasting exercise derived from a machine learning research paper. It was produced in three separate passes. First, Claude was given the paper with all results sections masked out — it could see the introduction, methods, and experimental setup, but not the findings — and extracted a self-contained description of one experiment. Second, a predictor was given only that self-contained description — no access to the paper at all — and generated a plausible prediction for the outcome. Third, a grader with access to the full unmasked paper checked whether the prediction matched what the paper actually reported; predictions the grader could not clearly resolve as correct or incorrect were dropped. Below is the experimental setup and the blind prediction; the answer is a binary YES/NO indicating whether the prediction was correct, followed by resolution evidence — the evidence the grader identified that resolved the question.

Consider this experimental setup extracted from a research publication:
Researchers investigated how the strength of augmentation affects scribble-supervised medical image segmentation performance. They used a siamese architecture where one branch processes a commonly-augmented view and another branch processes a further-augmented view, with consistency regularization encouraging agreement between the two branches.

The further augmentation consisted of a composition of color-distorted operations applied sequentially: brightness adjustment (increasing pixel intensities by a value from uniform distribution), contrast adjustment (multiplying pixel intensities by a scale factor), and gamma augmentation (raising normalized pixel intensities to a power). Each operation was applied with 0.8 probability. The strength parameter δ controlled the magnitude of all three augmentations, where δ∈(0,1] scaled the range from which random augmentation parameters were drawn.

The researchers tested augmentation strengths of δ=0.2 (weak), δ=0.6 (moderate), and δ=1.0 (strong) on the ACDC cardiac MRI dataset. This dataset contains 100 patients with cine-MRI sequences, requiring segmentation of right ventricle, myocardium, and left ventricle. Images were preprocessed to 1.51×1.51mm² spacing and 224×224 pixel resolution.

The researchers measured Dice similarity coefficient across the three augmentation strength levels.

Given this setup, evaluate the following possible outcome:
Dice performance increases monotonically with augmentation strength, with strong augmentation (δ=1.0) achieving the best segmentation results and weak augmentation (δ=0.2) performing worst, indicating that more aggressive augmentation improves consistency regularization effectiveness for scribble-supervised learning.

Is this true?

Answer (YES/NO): NO